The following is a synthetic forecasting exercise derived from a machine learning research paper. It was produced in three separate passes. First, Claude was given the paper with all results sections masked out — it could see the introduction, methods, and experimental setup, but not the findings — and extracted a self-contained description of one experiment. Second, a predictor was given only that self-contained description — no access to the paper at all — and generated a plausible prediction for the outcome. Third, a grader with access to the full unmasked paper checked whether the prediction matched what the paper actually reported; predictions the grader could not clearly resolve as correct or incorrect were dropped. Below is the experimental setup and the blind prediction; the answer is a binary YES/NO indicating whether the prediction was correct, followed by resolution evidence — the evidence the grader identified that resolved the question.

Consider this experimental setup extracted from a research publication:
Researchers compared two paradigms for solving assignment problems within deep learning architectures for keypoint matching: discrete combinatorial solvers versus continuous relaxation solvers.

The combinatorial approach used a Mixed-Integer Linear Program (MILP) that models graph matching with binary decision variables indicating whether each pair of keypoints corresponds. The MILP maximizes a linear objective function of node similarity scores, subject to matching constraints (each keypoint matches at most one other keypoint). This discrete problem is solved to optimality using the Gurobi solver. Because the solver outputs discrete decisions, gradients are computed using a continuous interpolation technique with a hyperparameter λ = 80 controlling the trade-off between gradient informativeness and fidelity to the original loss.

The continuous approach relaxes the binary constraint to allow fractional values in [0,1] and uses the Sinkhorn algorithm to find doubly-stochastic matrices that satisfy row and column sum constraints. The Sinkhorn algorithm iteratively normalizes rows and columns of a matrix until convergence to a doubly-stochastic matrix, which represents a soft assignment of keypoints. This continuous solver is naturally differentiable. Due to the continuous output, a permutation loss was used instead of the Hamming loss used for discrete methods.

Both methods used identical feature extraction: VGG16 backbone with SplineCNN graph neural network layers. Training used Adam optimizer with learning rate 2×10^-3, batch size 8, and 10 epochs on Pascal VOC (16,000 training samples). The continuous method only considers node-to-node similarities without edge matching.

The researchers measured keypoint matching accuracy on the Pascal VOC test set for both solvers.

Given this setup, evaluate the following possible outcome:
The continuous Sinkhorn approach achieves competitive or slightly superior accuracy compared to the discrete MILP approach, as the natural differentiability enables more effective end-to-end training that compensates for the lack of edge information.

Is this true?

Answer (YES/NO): NO